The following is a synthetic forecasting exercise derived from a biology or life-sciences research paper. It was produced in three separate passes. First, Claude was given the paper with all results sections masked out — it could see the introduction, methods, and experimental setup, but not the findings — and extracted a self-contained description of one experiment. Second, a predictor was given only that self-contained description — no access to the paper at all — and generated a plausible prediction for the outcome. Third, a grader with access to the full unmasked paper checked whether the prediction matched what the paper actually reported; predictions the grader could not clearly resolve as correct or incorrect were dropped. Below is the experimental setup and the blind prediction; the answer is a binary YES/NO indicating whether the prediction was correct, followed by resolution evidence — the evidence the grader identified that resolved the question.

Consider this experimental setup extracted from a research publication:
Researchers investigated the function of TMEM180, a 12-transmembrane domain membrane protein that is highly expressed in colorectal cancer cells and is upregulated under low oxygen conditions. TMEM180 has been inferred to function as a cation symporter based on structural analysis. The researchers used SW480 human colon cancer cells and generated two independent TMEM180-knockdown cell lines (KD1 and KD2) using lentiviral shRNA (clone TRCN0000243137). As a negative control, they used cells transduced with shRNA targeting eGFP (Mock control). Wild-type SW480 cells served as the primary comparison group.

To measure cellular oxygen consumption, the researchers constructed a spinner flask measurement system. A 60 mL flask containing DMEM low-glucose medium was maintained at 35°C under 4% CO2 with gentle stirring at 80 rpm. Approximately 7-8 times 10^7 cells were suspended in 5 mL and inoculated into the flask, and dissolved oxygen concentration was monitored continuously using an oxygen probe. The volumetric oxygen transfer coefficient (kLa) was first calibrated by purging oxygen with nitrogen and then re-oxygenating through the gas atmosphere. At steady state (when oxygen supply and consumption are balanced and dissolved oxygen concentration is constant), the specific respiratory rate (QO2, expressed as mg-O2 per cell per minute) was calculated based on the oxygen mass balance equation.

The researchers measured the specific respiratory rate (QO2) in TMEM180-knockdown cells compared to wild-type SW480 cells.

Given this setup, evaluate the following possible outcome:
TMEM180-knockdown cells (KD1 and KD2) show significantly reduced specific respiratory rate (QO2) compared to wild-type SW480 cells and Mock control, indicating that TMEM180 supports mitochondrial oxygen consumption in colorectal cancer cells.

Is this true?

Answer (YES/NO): NO